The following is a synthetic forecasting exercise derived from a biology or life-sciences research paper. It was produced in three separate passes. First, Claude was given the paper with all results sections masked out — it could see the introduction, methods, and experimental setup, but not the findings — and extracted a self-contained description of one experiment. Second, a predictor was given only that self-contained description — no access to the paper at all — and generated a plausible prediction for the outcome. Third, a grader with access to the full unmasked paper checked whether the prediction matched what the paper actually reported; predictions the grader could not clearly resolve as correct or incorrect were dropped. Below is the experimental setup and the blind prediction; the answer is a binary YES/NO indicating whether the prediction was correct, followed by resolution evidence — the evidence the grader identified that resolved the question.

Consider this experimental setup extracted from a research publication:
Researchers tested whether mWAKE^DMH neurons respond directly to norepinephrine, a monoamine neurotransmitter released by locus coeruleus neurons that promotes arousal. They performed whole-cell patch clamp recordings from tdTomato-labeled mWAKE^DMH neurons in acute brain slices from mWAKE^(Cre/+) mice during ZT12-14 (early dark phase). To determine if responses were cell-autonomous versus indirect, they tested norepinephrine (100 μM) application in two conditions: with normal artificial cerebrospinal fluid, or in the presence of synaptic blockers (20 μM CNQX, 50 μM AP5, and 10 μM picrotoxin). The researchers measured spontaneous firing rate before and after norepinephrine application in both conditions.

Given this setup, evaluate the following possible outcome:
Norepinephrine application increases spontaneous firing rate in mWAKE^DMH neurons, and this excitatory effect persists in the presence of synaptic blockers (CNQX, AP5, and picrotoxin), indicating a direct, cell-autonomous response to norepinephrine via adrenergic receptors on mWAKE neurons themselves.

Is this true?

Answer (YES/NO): NO